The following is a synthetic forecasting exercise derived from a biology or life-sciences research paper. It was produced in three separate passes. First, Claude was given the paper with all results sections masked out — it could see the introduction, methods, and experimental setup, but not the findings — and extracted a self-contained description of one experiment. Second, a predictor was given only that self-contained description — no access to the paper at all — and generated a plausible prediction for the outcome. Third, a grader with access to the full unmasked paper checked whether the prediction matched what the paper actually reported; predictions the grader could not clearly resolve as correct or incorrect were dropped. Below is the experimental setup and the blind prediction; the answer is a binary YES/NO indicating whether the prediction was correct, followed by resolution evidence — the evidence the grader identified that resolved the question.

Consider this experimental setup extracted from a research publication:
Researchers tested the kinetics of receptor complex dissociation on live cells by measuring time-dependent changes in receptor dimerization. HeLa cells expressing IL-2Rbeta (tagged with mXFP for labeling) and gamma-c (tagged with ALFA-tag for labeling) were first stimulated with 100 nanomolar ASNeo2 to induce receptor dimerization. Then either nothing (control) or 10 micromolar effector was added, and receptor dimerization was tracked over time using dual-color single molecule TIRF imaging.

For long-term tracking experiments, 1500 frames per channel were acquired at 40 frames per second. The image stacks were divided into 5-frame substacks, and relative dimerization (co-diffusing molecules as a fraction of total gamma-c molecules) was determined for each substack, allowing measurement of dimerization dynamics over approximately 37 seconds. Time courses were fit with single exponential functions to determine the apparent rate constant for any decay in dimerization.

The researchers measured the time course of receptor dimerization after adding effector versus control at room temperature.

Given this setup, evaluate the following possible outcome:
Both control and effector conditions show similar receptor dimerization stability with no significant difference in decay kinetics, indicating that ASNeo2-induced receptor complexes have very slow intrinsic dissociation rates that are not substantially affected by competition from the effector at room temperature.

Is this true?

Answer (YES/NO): NO